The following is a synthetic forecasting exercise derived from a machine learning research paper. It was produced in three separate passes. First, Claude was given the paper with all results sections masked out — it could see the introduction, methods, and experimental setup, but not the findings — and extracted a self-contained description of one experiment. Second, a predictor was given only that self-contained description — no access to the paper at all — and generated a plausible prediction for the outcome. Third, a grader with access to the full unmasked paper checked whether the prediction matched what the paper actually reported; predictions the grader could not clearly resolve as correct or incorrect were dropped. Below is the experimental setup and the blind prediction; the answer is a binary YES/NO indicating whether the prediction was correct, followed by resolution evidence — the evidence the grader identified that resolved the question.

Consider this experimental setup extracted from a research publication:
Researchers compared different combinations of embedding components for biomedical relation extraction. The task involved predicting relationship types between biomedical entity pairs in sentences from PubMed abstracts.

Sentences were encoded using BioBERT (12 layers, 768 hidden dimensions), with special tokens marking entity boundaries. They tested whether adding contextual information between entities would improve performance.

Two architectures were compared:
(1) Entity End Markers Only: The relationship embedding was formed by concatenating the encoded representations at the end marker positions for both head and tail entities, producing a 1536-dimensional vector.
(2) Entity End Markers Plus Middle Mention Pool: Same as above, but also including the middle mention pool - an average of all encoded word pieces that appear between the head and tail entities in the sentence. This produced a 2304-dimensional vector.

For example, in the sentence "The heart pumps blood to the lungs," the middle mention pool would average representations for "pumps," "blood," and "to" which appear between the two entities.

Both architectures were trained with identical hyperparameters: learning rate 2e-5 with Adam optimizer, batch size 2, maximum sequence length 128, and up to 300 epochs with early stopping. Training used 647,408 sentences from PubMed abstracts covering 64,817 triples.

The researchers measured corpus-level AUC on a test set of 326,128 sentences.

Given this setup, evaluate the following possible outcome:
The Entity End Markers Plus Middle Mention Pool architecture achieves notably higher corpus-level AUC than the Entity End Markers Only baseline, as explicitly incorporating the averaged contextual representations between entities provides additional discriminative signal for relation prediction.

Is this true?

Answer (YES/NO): NO